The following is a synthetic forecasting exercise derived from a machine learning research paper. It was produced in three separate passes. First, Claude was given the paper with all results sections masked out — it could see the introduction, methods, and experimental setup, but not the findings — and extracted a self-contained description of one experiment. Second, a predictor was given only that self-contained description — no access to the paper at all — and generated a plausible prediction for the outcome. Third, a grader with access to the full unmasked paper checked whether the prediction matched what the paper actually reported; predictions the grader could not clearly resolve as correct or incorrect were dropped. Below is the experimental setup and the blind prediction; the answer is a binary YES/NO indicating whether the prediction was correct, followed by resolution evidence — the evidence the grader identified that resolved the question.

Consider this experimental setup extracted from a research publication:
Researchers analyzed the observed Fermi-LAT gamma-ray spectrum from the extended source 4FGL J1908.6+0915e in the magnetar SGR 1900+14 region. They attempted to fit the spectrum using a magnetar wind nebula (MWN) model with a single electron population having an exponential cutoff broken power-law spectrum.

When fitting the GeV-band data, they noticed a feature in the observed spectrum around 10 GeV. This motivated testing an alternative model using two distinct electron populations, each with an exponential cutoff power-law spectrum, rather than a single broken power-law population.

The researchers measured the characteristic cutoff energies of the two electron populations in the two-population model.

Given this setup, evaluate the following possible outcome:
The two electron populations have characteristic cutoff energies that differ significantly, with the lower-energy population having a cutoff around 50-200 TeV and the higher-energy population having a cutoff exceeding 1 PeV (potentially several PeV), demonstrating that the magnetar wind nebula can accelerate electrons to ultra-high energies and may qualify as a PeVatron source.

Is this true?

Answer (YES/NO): NO